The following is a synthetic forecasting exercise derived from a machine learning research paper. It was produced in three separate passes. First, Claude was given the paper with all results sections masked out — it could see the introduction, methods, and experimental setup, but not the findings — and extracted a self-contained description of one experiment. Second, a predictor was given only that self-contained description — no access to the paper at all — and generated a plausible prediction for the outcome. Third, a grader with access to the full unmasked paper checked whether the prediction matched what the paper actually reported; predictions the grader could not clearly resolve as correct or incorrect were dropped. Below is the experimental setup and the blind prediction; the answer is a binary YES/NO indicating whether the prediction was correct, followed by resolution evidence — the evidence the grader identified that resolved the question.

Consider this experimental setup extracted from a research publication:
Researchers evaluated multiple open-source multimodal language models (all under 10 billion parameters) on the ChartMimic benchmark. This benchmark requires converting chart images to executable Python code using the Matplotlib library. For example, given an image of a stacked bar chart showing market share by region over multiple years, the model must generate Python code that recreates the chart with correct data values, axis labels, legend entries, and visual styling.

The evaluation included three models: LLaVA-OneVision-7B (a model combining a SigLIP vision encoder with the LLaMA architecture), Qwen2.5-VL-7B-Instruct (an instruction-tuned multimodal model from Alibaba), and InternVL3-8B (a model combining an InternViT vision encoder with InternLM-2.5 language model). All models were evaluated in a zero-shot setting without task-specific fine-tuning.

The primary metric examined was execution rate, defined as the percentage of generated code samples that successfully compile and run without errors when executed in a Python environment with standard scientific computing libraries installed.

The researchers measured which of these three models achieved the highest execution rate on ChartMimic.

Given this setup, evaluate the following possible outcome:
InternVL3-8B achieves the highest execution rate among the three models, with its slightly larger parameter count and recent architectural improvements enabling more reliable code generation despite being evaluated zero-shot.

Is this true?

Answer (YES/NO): YES